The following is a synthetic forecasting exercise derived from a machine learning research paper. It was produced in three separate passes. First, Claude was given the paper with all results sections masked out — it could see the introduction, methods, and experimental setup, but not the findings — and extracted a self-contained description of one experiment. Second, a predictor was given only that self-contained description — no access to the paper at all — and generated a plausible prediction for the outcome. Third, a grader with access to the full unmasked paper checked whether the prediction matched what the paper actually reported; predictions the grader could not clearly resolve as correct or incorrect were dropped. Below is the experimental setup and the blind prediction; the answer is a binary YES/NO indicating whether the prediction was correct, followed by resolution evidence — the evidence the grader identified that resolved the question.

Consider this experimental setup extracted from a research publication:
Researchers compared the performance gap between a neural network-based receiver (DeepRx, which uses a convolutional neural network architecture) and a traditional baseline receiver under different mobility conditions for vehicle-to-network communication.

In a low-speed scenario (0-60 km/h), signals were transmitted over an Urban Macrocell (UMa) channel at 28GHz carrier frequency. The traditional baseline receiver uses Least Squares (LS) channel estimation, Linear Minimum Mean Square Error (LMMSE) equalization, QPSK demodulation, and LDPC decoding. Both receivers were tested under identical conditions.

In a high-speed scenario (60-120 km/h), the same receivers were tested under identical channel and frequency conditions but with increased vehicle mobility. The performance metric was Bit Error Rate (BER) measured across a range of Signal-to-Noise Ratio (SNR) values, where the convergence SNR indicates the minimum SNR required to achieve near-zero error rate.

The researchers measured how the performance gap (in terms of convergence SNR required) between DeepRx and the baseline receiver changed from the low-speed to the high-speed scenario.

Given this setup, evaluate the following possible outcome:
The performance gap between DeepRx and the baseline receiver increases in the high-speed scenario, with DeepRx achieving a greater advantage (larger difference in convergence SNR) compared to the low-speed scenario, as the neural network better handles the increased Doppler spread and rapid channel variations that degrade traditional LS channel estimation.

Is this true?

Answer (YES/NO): YES